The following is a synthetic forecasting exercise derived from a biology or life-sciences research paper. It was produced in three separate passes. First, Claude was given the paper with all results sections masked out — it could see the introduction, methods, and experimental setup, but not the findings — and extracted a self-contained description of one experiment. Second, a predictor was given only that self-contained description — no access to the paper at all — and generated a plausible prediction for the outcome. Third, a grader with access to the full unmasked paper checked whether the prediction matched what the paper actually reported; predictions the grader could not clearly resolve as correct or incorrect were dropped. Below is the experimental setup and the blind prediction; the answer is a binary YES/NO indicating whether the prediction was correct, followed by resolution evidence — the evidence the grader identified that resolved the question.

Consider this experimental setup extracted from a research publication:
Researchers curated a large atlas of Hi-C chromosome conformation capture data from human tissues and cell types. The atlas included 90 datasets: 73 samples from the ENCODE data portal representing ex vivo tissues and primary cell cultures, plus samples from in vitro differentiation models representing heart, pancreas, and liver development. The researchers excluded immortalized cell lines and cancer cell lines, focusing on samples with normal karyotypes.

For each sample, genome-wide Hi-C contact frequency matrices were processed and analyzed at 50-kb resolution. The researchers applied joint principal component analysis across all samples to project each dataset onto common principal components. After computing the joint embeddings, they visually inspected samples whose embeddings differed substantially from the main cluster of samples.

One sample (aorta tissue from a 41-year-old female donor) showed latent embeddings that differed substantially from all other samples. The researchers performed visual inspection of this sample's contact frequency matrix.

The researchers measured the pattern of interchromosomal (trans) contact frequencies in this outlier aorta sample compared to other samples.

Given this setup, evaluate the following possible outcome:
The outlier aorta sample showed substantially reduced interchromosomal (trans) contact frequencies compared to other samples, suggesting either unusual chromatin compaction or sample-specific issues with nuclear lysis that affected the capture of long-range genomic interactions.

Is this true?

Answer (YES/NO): NO